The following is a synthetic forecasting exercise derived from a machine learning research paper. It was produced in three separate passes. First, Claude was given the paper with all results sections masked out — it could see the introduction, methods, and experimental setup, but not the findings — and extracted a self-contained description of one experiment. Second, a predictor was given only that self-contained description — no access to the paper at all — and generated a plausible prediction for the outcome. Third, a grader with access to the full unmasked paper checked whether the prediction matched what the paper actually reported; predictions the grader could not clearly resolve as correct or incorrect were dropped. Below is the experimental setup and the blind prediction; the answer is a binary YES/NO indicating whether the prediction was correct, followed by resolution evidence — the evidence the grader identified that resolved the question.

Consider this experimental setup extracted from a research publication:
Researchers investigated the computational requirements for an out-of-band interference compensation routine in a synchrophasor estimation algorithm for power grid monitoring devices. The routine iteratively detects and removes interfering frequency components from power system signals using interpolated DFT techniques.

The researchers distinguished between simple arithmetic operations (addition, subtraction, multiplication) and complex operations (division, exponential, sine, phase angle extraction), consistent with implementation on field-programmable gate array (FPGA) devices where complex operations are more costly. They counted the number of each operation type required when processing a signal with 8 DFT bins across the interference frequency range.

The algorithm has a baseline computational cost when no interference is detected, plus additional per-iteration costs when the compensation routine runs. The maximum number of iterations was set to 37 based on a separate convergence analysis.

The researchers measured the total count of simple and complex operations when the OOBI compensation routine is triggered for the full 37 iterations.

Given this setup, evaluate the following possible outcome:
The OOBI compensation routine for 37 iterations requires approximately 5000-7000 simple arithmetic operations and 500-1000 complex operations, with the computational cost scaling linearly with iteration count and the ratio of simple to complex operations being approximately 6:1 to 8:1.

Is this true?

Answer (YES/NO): NO